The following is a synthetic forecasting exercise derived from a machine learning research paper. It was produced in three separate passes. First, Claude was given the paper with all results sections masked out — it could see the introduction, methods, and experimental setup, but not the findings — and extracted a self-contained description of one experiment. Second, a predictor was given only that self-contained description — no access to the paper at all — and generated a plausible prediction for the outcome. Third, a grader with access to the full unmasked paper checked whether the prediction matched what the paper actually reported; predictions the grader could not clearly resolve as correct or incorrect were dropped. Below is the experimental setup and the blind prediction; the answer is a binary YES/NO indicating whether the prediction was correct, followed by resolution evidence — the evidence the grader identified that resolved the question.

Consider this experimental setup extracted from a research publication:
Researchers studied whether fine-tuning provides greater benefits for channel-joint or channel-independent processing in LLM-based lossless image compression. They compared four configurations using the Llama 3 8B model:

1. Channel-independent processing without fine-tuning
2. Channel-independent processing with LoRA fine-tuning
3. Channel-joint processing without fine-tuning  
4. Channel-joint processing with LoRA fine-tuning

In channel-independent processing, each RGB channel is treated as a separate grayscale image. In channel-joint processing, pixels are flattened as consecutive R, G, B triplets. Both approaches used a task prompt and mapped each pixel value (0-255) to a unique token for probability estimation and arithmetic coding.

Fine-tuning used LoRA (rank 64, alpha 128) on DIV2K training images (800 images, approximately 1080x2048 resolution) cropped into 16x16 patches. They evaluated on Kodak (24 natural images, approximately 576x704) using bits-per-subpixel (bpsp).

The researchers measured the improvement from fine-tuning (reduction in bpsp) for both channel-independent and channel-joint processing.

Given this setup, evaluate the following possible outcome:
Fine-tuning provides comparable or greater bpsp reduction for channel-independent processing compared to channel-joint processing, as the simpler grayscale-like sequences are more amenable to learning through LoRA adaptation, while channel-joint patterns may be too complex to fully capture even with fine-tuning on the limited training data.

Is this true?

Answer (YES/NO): NO